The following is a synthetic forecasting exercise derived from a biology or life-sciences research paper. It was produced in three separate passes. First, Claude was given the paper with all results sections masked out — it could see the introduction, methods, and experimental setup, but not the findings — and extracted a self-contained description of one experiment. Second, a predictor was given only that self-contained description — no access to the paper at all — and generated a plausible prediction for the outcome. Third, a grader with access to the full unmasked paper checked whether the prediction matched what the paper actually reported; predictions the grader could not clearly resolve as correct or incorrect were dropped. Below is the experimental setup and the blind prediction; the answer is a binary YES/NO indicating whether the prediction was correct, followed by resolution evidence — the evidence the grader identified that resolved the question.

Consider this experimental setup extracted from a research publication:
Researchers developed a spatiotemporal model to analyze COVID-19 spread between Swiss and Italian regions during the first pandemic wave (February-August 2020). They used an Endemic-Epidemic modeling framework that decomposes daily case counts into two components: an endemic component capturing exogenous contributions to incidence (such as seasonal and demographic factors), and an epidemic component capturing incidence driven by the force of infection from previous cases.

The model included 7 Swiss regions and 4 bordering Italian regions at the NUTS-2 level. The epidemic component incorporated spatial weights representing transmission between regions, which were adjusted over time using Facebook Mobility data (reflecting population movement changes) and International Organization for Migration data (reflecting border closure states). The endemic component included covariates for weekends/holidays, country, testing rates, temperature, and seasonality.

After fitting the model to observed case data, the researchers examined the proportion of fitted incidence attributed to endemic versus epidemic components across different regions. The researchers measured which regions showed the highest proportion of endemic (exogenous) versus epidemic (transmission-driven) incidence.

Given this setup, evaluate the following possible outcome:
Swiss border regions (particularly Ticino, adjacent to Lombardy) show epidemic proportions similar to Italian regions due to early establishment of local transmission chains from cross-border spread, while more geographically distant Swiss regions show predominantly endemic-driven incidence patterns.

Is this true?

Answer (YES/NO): NO